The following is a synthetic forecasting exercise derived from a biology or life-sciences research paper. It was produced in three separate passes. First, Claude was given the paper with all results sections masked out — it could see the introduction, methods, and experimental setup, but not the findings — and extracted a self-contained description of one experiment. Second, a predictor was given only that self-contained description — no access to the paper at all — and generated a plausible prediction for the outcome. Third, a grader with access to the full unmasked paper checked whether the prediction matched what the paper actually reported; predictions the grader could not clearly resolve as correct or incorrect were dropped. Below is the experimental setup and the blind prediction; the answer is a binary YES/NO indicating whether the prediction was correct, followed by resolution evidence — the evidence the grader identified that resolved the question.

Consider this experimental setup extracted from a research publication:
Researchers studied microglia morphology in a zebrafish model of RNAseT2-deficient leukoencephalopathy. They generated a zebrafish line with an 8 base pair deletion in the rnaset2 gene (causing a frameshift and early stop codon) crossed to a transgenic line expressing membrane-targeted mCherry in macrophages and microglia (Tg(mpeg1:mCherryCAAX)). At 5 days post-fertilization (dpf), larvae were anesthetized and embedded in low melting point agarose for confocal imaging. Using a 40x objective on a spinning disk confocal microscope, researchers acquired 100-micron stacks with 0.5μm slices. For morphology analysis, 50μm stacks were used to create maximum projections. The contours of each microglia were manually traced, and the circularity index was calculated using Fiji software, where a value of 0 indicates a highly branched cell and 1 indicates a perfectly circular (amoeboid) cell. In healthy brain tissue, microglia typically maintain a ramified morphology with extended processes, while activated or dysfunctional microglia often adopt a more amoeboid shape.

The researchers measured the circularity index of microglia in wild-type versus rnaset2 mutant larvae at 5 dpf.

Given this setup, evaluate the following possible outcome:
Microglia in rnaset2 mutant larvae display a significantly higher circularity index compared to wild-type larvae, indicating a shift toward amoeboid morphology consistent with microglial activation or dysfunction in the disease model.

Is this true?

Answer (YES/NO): YES